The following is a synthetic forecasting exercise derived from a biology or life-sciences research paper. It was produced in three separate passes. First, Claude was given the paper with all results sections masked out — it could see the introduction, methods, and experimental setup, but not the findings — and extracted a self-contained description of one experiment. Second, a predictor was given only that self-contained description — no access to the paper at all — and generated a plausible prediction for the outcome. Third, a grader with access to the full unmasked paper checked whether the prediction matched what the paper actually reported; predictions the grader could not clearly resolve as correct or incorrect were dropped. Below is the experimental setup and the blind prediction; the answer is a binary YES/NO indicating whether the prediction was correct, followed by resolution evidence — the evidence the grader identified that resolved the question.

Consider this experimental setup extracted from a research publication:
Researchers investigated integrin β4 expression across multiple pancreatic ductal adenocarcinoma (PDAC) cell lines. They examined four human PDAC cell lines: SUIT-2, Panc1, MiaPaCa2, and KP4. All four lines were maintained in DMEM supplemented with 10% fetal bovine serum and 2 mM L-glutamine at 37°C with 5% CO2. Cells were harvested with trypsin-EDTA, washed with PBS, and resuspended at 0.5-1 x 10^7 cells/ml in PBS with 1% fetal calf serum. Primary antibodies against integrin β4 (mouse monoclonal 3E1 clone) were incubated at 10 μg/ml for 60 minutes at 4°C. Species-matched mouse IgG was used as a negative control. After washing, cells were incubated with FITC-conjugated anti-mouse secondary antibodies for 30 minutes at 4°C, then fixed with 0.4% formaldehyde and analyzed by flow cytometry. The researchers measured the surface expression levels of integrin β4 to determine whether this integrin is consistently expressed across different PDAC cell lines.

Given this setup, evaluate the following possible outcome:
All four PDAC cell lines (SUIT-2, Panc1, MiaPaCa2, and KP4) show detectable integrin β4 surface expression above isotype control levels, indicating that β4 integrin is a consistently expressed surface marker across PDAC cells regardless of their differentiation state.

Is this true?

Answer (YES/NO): NO